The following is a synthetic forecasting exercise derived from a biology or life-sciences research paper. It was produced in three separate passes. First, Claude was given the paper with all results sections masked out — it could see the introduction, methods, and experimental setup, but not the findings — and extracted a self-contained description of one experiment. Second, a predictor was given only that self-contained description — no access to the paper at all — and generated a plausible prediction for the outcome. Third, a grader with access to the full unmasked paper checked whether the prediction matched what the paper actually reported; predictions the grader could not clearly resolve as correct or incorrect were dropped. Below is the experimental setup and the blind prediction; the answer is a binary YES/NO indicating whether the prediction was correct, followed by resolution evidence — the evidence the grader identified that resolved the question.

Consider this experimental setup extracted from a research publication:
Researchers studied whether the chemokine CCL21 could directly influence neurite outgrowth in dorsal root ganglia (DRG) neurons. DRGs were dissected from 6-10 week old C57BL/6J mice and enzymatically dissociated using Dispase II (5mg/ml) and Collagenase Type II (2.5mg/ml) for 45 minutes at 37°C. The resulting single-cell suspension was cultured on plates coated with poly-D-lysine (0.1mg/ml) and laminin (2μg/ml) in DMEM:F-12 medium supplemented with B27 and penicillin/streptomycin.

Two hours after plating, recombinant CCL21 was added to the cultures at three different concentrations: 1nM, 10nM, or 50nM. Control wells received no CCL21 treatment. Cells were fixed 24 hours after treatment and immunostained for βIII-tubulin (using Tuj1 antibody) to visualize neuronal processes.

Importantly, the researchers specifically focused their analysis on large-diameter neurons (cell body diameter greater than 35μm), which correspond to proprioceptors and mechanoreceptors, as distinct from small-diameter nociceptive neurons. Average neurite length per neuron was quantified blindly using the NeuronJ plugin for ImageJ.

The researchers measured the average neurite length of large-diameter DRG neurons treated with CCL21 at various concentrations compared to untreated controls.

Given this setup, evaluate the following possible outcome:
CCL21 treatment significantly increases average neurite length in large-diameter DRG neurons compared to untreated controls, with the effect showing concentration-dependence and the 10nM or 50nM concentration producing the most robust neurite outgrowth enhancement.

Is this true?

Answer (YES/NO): YES